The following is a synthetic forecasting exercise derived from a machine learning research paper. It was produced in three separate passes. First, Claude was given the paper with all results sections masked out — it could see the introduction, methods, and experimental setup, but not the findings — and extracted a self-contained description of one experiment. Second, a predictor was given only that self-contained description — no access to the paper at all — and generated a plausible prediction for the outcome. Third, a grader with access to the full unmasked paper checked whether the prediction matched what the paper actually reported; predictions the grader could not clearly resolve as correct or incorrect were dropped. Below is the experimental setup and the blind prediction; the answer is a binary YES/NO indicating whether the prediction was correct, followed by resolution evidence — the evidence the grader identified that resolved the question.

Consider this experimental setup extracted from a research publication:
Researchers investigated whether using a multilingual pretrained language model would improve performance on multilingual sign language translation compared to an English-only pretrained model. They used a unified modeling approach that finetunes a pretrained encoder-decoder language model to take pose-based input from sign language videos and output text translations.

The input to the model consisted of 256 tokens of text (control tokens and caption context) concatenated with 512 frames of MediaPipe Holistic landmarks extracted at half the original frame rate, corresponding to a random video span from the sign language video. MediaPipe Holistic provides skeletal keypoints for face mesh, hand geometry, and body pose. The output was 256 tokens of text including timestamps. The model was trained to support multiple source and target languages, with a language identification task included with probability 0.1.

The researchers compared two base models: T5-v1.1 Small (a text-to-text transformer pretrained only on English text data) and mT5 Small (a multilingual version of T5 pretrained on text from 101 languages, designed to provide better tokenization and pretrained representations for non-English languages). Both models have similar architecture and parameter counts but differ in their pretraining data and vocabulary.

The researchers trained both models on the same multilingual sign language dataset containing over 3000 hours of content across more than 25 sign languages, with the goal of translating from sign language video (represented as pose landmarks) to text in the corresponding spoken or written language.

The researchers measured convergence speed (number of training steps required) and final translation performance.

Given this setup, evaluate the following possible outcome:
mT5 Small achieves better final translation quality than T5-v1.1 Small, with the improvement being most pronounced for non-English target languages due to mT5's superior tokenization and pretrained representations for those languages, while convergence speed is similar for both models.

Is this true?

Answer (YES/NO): NO